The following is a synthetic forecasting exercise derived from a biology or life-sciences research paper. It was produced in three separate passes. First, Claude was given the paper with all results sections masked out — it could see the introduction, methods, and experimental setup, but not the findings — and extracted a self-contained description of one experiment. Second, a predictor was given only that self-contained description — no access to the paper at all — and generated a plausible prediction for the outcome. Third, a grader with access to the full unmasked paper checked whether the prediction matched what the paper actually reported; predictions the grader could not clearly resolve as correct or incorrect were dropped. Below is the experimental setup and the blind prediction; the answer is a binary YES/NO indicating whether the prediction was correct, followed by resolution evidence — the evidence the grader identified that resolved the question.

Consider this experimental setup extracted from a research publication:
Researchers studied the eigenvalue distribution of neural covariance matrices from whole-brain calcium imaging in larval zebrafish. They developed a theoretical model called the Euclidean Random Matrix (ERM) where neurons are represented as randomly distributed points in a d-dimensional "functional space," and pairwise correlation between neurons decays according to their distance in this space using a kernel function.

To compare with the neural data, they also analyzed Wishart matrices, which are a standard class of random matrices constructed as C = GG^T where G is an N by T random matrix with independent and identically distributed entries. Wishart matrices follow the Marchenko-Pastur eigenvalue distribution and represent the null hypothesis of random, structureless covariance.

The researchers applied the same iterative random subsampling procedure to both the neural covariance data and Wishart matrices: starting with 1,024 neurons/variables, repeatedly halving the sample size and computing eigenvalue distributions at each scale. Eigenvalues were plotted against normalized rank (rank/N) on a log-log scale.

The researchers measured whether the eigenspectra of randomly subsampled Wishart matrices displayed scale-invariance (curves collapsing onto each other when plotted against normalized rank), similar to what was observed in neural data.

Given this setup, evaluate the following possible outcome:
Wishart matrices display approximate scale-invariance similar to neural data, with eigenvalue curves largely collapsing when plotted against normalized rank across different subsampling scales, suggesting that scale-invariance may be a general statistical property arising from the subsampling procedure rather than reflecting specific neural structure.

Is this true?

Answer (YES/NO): NO